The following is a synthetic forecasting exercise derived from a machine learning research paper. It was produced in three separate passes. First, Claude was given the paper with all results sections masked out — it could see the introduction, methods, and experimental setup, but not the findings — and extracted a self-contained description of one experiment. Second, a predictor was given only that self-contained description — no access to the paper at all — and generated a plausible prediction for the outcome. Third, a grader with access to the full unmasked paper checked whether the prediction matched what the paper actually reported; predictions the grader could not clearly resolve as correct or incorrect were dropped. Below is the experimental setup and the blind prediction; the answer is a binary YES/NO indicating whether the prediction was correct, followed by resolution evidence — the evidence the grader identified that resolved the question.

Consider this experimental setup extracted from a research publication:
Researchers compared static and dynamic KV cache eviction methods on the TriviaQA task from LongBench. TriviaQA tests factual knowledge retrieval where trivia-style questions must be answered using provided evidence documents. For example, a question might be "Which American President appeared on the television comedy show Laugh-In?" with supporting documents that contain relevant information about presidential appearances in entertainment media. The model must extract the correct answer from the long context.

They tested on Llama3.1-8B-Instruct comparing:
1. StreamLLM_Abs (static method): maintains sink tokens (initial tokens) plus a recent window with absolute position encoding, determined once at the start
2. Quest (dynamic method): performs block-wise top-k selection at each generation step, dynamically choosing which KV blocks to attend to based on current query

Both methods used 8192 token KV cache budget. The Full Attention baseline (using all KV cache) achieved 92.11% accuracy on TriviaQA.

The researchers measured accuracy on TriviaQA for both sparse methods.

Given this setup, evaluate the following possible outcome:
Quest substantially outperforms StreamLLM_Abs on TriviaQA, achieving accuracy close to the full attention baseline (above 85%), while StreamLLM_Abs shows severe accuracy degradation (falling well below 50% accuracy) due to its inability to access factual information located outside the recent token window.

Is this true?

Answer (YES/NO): NO